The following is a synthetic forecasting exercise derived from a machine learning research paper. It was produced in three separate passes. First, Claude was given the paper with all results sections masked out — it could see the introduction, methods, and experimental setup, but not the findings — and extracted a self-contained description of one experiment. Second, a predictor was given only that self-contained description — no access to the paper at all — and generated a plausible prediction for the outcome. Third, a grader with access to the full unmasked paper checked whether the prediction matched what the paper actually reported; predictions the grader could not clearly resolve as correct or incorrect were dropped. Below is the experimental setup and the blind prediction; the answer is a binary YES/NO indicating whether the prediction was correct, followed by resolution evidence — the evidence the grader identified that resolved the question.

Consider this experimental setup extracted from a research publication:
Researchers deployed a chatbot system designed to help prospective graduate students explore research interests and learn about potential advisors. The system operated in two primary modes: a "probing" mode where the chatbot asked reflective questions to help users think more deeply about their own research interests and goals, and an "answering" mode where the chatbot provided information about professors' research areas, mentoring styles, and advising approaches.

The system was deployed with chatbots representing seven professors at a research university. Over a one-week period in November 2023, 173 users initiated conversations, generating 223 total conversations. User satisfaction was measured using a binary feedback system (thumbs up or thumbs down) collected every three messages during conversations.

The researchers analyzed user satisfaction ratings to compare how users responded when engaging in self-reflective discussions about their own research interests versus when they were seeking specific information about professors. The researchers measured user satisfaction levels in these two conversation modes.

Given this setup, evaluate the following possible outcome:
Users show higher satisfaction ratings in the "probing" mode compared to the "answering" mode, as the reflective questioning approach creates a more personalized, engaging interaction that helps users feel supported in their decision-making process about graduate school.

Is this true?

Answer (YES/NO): YES